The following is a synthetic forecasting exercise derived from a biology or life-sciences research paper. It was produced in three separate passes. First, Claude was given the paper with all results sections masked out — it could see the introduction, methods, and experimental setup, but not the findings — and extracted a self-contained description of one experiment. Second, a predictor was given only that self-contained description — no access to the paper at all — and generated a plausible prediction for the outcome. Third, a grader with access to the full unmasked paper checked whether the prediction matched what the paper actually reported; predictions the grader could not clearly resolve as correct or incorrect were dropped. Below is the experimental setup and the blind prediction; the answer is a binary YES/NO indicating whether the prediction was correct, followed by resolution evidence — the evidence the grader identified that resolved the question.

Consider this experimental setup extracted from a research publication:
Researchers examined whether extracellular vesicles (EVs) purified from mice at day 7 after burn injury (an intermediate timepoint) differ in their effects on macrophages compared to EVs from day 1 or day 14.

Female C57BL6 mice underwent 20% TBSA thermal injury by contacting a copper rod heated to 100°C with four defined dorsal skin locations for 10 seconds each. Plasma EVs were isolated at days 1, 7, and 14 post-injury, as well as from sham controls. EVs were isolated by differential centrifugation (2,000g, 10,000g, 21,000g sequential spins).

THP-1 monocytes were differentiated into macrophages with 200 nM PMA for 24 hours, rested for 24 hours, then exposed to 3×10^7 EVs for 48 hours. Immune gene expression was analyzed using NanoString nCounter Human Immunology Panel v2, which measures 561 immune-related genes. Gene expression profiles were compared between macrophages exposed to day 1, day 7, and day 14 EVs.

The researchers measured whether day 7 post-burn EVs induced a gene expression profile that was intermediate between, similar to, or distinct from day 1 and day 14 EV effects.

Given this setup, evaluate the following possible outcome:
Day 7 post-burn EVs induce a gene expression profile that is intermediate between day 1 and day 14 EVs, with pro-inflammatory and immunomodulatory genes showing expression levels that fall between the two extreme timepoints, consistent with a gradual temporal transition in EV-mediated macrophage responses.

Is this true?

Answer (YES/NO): NO